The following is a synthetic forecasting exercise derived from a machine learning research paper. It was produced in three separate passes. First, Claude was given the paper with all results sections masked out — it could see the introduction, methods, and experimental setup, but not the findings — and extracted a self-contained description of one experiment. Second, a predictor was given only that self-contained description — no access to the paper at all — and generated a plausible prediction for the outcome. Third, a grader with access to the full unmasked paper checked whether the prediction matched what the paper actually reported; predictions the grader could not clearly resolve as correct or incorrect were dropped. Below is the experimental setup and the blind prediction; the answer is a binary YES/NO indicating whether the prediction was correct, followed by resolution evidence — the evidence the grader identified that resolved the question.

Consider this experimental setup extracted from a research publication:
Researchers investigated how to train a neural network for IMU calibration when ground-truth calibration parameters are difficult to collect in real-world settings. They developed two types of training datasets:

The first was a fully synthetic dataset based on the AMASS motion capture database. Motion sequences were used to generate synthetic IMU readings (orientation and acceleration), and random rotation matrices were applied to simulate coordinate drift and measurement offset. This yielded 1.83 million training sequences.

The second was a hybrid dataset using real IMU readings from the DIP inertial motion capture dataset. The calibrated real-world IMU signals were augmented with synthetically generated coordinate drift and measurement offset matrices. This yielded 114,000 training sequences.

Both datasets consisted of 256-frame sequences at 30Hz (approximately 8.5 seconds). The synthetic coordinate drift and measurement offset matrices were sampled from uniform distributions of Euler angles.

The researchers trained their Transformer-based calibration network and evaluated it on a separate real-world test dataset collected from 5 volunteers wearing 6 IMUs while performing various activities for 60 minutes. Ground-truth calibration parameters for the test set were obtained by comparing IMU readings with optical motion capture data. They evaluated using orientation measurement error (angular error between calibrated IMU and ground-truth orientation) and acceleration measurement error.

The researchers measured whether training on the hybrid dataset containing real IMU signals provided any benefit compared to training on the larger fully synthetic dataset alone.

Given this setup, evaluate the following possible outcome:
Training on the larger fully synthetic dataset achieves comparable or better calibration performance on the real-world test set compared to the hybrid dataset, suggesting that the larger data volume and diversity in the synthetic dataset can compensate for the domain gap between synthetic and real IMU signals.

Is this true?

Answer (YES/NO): NO